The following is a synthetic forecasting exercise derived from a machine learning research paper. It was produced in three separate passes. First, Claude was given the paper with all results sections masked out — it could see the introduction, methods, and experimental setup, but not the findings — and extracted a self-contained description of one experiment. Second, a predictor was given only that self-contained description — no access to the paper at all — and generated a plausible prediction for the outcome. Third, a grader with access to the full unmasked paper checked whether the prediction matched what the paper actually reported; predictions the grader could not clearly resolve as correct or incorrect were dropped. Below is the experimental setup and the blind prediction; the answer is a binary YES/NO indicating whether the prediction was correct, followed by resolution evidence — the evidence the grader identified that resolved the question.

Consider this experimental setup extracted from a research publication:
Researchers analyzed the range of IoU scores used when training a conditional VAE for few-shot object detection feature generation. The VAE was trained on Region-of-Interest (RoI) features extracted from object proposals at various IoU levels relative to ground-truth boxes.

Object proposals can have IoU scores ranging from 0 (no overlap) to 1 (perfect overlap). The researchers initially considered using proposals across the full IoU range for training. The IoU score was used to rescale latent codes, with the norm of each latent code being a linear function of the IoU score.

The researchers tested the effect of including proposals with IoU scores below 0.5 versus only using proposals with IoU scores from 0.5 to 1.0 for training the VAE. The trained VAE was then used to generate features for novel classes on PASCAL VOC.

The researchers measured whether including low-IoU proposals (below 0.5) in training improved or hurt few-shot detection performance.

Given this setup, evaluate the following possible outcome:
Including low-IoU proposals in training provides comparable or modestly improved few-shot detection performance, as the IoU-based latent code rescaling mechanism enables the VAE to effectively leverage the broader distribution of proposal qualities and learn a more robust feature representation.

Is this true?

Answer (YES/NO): NO